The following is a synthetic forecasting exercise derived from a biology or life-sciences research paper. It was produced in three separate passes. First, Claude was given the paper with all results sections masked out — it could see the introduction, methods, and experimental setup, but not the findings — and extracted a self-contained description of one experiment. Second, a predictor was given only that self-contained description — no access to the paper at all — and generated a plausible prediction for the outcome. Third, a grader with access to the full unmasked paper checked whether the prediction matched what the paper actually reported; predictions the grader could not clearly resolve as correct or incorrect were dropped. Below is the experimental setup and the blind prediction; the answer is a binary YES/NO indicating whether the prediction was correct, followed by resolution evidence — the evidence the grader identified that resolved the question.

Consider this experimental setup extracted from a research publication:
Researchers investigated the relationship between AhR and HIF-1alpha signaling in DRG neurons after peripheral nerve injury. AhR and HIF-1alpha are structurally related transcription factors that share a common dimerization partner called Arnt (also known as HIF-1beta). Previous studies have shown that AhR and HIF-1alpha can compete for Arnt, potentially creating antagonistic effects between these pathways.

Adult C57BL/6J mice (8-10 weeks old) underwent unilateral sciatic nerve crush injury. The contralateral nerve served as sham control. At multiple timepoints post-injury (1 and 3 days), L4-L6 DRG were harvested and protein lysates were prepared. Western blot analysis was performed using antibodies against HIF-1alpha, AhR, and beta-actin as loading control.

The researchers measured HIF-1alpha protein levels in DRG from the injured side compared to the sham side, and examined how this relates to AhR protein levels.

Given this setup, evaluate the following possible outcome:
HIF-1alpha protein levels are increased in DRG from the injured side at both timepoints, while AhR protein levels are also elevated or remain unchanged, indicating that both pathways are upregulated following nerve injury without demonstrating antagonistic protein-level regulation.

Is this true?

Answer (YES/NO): NO